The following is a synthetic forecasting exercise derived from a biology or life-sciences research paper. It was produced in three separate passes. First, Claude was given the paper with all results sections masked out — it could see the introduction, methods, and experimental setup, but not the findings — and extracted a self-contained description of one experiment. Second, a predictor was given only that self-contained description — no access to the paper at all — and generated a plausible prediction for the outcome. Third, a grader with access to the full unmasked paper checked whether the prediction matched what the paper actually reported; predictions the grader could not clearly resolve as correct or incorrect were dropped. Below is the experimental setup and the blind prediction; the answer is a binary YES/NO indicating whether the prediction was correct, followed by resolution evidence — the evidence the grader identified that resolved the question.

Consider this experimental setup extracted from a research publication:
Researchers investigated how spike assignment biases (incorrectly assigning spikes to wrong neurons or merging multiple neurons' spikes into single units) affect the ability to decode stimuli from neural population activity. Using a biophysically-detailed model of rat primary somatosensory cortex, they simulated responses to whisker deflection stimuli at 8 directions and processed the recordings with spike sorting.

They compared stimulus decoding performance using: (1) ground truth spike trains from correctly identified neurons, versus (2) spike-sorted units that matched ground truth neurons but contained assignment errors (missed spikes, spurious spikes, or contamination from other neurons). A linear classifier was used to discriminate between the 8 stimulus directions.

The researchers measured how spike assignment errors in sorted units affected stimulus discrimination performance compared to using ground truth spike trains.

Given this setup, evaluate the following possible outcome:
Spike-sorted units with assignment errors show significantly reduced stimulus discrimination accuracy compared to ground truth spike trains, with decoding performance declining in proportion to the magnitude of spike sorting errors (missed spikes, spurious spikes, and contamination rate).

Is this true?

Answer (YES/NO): NO